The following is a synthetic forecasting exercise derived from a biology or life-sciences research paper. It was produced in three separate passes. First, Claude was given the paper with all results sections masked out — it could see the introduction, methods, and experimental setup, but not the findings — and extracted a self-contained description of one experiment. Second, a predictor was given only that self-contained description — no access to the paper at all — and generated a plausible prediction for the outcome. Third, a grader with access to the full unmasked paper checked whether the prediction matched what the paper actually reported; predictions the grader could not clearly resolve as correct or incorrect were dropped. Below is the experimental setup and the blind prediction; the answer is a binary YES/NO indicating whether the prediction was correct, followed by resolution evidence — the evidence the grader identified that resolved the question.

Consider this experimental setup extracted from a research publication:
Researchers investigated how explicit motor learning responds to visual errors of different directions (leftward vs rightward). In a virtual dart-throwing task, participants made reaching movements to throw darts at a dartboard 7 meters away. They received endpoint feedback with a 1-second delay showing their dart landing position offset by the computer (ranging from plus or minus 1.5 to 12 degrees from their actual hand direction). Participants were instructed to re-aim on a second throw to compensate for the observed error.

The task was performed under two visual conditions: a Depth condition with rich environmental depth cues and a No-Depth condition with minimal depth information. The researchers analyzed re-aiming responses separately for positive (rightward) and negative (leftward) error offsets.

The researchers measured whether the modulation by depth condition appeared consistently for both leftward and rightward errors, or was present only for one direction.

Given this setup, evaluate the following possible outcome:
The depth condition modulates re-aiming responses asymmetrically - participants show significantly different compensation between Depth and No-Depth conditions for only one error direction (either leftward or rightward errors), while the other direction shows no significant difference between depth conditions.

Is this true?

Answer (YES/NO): NO